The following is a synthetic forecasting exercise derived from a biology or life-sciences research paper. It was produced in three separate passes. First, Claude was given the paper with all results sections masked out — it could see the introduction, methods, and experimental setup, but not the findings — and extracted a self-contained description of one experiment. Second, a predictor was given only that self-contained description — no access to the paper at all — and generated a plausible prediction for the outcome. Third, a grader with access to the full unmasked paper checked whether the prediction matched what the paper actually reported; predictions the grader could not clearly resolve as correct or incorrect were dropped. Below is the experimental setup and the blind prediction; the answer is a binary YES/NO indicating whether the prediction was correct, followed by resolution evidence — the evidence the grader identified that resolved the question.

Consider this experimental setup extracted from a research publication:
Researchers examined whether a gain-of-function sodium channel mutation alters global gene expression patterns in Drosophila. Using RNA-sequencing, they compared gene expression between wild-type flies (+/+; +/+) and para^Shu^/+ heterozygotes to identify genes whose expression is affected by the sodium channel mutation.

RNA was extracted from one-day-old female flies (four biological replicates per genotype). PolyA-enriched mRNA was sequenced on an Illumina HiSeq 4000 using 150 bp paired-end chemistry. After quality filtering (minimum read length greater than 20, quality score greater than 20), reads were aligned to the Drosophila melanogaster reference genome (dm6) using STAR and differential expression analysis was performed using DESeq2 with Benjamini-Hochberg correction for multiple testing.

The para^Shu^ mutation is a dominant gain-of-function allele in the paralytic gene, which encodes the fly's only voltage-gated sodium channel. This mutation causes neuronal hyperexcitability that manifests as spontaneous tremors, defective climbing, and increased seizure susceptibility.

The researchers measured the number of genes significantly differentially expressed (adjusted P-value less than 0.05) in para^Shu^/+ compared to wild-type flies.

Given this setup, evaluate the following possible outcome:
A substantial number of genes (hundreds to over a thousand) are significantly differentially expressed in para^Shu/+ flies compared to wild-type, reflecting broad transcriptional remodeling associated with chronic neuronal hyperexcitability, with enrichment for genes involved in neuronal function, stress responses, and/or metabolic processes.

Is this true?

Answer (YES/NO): NO